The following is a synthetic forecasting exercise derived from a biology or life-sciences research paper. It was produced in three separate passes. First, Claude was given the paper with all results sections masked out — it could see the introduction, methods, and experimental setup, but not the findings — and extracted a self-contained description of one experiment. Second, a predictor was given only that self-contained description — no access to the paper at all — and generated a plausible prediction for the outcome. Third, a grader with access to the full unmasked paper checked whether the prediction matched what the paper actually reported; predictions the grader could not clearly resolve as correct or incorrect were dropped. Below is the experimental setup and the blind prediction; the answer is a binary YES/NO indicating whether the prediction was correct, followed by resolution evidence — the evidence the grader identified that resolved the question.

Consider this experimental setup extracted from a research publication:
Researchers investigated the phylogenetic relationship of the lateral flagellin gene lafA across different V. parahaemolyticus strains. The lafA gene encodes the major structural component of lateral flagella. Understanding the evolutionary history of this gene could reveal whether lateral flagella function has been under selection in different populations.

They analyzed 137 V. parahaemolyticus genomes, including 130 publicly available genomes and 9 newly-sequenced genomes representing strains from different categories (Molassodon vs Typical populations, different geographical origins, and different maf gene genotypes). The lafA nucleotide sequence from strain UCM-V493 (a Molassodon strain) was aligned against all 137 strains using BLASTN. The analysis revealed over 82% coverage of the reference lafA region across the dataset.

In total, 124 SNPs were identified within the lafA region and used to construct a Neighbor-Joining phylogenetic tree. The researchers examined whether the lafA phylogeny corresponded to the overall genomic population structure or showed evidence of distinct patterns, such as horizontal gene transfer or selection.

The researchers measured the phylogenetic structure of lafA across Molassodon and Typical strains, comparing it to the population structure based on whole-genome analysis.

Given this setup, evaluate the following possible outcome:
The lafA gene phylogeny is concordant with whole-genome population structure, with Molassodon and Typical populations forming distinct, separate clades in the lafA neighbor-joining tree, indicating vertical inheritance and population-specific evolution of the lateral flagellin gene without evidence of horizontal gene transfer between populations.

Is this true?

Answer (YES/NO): NO